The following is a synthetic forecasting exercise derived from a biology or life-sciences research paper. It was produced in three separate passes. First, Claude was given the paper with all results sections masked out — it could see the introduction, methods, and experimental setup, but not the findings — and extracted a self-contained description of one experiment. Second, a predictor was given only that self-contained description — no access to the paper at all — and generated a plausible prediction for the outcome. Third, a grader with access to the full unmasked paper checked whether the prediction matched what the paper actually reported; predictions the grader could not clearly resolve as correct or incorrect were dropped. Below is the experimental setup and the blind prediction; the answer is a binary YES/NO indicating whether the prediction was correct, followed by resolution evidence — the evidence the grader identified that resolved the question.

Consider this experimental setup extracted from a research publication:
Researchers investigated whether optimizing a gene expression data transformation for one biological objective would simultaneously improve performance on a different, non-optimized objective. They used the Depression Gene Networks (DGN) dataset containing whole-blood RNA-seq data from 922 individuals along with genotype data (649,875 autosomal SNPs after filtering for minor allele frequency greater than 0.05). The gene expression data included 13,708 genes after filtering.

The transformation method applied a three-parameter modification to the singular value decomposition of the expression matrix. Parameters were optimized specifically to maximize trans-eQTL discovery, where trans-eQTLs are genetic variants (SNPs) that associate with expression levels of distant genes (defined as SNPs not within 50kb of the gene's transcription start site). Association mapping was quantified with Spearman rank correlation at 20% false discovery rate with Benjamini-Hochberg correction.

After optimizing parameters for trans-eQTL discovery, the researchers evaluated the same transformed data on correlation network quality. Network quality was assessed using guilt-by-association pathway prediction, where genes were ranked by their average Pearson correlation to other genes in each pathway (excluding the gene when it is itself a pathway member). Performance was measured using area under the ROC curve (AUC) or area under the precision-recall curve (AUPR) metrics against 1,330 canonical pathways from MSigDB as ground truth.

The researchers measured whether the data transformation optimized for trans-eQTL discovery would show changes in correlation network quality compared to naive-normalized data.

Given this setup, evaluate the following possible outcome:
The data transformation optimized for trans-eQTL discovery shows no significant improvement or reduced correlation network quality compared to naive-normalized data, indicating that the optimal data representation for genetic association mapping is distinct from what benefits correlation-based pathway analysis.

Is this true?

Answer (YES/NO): NO